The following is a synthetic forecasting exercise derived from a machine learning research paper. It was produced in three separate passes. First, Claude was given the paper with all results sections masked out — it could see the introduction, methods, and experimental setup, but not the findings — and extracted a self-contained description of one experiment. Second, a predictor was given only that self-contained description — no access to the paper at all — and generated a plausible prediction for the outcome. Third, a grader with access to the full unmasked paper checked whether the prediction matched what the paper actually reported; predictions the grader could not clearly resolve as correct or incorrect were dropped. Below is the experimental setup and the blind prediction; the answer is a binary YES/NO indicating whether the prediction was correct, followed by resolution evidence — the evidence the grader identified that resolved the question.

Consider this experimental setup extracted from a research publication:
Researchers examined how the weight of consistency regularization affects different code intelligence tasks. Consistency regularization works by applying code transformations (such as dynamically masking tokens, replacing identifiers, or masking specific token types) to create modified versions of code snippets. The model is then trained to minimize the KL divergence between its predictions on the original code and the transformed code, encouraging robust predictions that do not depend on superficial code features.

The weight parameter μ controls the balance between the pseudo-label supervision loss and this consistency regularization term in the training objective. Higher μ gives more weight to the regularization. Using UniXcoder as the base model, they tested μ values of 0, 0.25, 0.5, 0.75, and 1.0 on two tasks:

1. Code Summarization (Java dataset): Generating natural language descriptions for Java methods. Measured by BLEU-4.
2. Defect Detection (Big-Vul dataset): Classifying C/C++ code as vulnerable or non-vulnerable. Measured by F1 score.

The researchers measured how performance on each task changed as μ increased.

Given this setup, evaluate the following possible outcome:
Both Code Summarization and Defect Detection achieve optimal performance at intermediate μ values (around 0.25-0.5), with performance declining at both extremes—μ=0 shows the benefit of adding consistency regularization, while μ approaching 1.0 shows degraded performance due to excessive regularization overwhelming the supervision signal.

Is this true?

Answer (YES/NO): NO